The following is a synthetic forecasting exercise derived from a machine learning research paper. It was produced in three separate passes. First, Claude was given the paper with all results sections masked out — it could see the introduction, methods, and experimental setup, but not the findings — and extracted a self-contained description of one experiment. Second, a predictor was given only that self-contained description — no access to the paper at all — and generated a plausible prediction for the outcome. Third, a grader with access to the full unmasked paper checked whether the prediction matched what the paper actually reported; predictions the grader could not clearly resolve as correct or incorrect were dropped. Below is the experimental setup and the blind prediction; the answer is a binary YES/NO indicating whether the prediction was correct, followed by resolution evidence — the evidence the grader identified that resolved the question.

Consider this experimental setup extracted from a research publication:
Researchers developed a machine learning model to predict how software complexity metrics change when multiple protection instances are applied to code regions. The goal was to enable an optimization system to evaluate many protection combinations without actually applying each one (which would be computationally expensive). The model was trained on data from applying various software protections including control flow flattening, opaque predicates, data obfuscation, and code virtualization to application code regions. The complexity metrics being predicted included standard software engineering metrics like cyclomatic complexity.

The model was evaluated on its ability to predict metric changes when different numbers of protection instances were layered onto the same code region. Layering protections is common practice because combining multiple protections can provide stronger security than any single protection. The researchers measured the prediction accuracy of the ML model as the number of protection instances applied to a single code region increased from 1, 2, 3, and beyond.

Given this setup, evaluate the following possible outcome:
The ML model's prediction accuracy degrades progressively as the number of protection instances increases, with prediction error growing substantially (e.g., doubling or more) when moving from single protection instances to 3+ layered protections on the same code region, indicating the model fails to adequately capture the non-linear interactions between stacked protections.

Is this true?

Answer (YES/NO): NO